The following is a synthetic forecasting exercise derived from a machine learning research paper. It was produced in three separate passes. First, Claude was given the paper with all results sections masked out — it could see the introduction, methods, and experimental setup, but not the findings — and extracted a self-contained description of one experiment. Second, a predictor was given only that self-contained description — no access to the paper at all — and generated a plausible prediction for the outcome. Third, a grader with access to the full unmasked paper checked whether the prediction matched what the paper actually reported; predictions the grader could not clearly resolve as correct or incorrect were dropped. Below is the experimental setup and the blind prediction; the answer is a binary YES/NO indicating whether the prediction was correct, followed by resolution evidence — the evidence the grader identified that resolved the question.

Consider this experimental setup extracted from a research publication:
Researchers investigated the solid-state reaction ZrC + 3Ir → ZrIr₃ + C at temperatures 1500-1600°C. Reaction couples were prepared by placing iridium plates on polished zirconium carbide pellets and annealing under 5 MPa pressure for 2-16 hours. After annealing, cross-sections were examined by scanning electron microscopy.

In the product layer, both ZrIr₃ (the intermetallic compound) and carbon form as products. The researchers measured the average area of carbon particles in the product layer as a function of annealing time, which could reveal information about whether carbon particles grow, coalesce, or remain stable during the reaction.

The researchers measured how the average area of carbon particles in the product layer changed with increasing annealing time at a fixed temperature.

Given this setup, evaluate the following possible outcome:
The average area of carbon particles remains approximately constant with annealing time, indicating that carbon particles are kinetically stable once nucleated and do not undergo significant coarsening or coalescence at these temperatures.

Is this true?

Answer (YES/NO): YES